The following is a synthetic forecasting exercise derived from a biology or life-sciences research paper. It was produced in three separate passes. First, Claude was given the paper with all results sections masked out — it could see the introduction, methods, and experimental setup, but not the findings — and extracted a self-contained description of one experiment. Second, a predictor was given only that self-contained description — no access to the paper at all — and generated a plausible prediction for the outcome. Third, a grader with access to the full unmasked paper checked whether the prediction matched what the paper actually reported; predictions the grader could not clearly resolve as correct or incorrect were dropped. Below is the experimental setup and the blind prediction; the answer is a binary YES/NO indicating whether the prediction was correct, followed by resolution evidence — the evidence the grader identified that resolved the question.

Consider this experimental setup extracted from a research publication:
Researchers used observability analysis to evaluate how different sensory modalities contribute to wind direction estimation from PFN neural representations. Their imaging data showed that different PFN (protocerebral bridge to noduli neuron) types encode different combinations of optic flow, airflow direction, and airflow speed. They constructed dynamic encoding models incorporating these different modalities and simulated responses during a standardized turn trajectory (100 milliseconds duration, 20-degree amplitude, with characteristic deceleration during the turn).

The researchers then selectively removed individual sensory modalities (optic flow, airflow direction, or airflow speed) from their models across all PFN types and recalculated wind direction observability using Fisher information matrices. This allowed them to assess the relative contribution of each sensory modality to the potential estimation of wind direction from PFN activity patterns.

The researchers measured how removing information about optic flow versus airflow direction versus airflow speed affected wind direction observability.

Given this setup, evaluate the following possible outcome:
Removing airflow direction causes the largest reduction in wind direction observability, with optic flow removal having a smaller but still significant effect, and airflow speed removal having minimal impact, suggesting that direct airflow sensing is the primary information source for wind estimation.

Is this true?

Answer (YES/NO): NO